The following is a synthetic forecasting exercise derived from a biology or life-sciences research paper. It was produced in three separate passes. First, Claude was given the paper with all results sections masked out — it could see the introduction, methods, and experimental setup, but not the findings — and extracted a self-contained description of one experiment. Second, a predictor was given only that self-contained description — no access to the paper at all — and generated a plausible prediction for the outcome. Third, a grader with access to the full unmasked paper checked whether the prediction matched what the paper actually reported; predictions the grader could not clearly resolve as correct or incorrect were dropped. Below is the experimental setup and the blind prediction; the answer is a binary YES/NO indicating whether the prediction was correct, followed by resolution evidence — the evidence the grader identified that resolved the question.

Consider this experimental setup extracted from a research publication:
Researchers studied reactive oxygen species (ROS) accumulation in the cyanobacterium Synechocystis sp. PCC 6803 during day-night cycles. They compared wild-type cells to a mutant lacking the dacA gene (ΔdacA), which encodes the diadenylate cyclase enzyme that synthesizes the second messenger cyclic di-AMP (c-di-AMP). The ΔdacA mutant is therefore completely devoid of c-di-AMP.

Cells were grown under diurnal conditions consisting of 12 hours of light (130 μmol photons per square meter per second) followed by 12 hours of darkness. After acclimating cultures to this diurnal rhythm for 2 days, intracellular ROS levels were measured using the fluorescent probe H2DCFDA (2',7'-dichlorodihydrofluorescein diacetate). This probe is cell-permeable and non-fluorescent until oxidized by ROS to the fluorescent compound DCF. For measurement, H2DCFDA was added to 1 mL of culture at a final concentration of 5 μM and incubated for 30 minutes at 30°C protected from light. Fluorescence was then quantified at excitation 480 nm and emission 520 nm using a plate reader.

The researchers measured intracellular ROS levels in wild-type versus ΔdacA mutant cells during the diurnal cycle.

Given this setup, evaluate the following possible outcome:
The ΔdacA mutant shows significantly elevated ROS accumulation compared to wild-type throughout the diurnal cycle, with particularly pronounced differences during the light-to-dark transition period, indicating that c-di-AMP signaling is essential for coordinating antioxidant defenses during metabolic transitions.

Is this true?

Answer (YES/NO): NO